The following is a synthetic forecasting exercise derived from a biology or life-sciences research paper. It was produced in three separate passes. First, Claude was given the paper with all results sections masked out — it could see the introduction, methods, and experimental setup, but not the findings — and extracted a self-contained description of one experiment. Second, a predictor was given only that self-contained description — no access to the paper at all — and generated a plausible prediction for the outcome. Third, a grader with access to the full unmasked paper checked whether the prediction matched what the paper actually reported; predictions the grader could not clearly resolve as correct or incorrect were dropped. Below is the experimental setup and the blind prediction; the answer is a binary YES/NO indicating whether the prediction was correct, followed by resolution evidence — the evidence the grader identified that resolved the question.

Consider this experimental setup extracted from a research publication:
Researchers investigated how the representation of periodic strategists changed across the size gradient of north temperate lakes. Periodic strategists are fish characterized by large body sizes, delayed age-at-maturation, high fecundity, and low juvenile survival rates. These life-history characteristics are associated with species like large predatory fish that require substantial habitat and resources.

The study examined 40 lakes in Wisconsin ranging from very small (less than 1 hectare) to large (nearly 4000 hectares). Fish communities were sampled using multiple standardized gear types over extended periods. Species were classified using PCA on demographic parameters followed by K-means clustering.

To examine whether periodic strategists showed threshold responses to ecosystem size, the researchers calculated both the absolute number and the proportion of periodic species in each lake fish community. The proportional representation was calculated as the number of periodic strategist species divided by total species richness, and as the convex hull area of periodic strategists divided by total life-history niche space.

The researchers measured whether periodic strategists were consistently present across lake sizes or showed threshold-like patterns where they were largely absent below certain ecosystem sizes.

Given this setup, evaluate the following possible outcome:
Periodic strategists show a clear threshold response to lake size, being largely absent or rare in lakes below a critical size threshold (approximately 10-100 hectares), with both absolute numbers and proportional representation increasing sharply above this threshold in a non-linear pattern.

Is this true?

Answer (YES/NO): NO